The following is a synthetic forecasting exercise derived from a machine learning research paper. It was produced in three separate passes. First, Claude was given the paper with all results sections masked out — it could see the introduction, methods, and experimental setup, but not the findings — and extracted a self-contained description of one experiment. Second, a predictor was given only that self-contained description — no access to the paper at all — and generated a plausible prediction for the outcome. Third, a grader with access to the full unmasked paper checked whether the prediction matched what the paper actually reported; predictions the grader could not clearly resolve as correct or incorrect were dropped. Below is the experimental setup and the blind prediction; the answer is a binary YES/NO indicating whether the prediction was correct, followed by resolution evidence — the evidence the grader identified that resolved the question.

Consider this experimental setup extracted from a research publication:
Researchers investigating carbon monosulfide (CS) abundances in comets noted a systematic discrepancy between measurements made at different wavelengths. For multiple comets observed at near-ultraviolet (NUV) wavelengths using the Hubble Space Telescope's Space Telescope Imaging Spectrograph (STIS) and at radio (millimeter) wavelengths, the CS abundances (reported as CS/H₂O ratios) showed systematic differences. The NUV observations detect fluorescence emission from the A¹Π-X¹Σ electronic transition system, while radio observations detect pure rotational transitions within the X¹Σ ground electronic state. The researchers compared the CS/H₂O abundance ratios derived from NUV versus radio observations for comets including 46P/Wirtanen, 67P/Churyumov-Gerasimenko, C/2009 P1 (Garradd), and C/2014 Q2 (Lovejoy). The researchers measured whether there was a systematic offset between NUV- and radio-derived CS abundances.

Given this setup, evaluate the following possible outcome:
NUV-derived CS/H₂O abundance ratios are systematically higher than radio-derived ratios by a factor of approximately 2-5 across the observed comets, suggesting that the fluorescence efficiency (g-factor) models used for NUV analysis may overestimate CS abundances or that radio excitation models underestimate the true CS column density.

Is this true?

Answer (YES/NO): NO